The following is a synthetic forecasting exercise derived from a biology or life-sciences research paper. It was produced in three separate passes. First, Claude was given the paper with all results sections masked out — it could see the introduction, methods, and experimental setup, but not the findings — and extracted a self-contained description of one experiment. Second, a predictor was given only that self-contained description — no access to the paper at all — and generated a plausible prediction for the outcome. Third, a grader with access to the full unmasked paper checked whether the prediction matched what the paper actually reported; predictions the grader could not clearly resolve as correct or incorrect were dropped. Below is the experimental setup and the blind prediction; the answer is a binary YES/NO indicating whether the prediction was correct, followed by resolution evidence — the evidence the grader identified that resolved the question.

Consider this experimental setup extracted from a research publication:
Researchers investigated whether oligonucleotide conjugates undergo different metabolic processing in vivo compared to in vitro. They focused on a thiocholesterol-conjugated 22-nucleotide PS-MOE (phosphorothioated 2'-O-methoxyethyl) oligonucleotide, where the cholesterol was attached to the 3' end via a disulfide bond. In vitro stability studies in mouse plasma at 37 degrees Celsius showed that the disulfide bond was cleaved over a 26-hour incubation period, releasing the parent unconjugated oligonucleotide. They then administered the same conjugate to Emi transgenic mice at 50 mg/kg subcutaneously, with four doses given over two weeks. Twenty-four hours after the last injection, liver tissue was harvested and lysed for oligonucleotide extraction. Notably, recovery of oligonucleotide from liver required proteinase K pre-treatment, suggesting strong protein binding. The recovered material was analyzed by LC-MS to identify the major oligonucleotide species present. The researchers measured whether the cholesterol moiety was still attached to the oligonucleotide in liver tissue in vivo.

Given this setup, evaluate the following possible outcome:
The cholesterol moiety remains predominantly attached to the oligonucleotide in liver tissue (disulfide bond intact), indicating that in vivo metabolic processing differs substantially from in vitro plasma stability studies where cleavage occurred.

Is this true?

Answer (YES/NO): NO